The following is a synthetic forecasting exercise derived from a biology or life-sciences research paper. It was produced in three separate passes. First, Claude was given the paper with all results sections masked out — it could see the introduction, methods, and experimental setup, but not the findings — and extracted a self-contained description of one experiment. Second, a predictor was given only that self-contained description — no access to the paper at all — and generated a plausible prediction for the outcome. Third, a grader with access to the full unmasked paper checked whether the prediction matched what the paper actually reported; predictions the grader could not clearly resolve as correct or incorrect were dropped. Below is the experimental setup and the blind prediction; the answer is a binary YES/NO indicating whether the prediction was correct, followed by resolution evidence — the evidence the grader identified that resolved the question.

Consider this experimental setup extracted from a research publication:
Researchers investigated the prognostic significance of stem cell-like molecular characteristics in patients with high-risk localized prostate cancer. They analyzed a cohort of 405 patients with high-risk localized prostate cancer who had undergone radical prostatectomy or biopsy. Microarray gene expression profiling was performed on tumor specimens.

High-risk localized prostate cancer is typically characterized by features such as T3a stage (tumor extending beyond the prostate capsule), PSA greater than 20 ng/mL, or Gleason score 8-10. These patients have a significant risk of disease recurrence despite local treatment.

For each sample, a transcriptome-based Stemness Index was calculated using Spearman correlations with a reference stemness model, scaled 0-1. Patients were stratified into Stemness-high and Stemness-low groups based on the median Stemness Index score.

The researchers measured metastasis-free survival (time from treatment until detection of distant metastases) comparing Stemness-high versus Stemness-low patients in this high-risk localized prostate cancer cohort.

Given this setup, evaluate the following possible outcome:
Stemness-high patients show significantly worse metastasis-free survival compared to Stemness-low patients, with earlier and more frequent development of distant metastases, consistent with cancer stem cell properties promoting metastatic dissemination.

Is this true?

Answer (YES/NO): NO